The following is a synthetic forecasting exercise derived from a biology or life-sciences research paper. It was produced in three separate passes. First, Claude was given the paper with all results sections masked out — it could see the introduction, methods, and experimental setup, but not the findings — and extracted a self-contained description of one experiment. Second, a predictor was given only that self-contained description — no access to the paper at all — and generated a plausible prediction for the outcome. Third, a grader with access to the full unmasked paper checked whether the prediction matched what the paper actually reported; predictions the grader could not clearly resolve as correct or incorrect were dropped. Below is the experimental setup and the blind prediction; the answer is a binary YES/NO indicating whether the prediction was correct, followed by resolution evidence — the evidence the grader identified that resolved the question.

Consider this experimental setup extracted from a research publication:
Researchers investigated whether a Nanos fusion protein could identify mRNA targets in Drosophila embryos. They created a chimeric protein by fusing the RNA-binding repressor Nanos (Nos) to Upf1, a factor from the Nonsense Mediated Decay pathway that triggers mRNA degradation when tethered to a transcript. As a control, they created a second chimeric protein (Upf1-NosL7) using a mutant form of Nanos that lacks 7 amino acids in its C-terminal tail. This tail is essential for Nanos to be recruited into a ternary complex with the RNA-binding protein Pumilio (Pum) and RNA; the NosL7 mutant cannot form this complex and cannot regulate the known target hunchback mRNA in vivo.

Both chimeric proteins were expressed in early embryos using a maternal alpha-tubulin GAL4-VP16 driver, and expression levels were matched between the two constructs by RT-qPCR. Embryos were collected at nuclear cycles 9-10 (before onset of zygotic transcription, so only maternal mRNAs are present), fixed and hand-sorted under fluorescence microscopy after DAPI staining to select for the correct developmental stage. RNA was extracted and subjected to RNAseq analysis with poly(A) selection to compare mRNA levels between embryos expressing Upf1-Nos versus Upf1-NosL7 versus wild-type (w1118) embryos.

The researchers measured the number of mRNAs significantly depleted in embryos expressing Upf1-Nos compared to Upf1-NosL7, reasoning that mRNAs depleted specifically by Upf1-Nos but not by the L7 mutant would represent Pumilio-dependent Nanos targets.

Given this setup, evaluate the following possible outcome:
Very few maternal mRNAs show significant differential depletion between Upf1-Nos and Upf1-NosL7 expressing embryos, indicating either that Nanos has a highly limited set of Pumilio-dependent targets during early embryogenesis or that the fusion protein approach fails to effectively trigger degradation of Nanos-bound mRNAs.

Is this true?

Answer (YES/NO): NO